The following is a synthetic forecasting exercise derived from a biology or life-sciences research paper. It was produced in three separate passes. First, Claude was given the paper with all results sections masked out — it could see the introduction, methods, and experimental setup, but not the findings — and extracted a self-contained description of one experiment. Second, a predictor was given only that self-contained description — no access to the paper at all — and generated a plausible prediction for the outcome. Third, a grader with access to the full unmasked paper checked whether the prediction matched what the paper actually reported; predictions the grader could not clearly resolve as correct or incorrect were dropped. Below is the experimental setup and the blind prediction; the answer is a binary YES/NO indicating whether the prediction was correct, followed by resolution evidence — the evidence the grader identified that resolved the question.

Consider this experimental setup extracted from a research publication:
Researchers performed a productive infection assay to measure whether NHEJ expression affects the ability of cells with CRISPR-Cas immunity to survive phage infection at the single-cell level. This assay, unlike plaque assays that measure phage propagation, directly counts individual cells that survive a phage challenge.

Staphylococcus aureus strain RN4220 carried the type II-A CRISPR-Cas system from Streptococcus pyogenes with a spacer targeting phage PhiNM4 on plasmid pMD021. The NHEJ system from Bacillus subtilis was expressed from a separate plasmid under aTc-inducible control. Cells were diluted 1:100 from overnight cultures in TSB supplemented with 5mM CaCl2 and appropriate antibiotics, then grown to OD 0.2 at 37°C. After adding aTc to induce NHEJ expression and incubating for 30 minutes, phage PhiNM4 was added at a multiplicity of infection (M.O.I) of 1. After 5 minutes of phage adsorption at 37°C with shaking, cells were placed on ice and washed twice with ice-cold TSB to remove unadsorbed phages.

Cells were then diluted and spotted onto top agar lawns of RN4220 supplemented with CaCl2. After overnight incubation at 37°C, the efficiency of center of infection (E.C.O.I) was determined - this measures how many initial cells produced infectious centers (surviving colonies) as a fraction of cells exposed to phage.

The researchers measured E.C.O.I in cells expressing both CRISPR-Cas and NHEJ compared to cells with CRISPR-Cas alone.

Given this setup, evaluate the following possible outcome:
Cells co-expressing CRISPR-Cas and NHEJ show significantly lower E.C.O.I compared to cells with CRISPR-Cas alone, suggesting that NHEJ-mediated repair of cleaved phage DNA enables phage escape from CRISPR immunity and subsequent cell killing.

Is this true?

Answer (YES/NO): NO